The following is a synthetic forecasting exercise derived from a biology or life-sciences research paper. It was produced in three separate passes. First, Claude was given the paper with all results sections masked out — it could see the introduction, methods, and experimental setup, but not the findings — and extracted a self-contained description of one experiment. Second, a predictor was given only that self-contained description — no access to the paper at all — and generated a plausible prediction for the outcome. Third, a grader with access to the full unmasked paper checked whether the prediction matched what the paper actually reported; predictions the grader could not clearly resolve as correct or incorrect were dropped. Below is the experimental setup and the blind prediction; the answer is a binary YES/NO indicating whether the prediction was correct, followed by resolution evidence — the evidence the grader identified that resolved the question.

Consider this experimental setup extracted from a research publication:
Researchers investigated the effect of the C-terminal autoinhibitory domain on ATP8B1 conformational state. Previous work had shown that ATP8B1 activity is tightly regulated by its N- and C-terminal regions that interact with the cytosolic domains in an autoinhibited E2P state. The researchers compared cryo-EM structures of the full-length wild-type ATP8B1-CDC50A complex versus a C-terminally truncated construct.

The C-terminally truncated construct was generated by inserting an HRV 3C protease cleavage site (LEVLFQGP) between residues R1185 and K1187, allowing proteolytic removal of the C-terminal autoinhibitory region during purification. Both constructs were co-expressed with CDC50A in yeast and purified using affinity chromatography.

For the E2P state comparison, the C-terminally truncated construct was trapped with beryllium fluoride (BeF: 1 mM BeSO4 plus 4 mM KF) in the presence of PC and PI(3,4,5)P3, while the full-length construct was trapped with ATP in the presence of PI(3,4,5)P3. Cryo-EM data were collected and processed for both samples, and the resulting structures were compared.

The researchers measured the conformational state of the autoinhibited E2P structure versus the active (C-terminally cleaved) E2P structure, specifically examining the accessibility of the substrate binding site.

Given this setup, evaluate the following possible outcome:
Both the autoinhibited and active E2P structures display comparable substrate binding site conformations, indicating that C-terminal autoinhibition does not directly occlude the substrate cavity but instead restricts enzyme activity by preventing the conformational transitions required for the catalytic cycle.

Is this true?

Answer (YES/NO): NO